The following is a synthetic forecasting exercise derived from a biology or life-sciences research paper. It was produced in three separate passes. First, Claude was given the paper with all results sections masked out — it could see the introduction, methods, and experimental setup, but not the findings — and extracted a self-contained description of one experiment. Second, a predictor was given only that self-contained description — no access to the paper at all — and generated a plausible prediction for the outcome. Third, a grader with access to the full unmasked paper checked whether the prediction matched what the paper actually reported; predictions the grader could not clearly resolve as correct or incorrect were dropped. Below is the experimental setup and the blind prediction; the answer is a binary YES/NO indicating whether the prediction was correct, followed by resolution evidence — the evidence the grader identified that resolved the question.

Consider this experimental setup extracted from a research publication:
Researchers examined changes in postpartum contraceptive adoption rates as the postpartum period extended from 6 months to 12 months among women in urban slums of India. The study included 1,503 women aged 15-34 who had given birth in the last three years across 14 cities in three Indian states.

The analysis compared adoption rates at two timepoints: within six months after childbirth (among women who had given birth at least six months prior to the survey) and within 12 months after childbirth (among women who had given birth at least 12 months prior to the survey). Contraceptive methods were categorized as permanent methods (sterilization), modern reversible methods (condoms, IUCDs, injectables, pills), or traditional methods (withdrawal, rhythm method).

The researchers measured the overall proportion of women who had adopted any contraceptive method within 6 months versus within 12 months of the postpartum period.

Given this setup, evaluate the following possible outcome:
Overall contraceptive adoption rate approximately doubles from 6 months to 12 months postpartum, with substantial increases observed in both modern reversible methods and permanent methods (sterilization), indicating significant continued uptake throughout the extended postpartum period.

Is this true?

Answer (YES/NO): NO